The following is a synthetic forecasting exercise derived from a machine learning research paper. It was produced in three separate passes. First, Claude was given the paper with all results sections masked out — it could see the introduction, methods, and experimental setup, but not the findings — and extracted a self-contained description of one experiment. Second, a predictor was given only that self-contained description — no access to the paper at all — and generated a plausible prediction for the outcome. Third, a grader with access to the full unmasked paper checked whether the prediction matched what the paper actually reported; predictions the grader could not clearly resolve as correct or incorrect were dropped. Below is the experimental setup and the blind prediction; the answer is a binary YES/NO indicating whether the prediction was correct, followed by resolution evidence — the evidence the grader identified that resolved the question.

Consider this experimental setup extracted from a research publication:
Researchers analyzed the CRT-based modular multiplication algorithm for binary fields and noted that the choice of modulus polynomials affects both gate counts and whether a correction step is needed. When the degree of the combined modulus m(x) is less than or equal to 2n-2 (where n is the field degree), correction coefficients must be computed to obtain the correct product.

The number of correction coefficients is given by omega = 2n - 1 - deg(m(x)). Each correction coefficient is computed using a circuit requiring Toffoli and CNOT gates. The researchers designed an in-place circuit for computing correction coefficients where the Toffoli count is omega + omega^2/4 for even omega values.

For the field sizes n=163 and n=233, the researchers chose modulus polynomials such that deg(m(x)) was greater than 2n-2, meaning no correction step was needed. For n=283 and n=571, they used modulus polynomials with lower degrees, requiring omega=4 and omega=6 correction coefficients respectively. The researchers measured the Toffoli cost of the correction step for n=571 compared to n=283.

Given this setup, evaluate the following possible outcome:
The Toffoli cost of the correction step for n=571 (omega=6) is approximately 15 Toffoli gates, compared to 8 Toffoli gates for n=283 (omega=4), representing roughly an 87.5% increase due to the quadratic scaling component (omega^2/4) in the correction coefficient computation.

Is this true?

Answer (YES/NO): YES